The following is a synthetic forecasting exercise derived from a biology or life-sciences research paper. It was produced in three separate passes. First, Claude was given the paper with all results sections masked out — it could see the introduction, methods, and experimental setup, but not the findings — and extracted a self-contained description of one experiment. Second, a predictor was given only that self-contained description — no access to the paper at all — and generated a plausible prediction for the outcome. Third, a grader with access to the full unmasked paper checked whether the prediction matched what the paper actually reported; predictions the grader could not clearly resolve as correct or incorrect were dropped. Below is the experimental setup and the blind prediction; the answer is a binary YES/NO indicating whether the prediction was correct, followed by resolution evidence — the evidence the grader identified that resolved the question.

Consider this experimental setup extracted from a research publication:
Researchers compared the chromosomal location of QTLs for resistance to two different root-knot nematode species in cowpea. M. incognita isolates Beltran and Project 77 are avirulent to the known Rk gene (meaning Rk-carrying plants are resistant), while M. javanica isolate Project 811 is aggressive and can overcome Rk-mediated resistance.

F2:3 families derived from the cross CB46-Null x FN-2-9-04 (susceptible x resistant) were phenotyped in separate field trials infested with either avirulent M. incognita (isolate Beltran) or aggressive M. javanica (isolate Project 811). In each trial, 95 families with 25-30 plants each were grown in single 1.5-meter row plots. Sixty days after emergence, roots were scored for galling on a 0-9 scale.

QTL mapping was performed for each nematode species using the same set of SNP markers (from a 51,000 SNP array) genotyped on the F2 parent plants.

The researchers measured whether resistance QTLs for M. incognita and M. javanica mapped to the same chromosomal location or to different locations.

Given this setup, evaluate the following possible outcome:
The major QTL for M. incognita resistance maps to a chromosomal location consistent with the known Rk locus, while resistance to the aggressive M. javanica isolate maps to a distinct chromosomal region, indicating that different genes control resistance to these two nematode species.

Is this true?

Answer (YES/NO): YES